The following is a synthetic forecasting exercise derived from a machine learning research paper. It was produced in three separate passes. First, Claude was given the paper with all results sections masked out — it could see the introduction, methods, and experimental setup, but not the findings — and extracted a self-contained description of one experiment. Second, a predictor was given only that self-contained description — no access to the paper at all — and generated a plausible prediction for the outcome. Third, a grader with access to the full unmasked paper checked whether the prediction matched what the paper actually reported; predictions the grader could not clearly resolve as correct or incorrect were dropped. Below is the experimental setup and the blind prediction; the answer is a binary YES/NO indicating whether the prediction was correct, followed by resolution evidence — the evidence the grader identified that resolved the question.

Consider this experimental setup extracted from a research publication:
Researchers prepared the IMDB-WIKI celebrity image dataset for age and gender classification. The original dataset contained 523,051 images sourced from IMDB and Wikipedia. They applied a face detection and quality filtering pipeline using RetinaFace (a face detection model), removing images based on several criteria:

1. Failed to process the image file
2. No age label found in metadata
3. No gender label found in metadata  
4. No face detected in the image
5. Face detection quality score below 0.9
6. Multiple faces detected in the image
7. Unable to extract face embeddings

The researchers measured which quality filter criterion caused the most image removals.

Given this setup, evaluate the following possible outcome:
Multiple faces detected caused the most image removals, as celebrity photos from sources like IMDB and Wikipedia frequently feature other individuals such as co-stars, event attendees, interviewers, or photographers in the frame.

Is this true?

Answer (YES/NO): YES